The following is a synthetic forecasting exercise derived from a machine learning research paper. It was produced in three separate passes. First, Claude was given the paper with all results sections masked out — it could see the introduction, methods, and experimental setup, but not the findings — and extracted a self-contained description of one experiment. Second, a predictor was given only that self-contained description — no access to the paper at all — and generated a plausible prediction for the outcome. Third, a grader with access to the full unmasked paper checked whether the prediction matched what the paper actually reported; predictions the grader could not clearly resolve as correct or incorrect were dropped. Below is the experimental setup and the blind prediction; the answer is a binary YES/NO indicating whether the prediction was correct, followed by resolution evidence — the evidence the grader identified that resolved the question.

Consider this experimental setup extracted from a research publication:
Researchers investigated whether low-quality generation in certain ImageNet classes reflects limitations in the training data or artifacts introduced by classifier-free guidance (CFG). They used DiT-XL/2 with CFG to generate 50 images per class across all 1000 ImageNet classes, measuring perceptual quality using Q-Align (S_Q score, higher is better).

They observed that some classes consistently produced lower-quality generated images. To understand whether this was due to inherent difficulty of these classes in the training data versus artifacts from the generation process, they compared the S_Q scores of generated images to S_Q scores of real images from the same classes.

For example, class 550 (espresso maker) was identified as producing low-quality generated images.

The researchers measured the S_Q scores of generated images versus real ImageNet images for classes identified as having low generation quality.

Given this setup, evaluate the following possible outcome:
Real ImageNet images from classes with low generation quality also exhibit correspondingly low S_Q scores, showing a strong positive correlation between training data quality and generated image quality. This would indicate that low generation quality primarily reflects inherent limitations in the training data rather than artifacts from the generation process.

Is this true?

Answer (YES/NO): NO